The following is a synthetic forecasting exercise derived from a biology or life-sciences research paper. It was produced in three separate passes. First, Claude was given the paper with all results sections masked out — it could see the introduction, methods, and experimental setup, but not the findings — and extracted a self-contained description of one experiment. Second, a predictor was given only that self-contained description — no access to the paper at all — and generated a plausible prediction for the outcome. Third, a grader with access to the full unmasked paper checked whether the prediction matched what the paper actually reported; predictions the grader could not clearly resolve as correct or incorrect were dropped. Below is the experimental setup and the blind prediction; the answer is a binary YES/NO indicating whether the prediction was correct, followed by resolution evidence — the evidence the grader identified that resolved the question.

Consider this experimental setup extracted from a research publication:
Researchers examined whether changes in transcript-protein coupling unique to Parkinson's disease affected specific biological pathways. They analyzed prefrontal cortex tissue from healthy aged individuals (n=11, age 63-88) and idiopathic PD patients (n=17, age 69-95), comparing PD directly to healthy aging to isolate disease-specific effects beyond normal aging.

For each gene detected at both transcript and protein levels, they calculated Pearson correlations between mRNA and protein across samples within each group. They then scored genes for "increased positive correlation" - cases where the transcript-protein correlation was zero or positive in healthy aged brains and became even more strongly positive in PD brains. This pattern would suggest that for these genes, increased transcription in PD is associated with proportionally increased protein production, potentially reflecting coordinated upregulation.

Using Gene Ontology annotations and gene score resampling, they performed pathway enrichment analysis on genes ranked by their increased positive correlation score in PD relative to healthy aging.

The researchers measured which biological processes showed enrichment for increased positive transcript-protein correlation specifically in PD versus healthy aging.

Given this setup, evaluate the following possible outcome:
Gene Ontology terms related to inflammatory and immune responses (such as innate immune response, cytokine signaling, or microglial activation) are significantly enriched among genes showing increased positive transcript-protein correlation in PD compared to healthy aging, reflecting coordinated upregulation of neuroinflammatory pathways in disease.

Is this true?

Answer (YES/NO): NO